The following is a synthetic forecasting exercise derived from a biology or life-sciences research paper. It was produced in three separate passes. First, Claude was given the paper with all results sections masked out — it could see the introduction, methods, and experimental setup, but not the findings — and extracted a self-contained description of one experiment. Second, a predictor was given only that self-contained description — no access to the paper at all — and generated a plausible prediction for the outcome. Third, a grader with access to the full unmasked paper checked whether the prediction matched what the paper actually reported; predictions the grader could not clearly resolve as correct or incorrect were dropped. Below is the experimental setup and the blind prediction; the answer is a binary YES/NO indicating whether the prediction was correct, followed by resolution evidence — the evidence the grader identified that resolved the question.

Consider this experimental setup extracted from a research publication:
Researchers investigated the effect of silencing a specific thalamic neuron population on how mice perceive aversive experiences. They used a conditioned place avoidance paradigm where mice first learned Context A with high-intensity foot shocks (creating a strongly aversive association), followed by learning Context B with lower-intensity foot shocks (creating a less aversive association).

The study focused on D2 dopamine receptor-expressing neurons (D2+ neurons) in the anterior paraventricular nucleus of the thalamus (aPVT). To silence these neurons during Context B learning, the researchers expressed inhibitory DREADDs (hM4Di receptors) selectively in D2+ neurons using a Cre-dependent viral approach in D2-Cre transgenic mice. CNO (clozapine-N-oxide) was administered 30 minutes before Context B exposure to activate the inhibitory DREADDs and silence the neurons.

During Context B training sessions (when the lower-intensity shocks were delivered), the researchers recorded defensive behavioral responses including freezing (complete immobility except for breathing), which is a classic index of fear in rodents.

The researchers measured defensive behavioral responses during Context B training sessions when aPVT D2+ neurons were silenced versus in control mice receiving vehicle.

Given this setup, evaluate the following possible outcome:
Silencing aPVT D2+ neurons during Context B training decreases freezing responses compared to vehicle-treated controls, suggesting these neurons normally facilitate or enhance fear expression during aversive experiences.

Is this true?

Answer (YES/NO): NO